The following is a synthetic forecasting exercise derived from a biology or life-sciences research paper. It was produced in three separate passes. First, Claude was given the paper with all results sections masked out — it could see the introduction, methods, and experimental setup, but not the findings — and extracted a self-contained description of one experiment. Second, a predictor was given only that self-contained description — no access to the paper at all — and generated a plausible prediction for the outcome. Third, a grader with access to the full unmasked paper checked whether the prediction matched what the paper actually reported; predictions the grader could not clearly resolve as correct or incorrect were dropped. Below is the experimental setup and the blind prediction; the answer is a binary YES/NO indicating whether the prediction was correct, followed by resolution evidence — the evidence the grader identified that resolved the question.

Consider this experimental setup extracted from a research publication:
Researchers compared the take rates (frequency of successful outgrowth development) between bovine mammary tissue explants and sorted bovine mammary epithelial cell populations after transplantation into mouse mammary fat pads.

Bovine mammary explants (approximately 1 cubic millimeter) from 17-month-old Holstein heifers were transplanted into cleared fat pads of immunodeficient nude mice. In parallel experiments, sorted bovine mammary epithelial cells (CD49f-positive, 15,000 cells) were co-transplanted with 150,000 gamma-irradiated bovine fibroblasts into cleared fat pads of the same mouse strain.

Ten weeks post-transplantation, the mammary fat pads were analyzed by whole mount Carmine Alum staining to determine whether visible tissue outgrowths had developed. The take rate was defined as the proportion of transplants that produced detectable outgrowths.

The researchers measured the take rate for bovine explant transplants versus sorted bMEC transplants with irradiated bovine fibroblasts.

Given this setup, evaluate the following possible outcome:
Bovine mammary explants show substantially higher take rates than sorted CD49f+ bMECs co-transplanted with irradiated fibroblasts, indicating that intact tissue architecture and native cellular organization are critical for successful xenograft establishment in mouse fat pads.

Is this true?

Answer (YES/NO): YES